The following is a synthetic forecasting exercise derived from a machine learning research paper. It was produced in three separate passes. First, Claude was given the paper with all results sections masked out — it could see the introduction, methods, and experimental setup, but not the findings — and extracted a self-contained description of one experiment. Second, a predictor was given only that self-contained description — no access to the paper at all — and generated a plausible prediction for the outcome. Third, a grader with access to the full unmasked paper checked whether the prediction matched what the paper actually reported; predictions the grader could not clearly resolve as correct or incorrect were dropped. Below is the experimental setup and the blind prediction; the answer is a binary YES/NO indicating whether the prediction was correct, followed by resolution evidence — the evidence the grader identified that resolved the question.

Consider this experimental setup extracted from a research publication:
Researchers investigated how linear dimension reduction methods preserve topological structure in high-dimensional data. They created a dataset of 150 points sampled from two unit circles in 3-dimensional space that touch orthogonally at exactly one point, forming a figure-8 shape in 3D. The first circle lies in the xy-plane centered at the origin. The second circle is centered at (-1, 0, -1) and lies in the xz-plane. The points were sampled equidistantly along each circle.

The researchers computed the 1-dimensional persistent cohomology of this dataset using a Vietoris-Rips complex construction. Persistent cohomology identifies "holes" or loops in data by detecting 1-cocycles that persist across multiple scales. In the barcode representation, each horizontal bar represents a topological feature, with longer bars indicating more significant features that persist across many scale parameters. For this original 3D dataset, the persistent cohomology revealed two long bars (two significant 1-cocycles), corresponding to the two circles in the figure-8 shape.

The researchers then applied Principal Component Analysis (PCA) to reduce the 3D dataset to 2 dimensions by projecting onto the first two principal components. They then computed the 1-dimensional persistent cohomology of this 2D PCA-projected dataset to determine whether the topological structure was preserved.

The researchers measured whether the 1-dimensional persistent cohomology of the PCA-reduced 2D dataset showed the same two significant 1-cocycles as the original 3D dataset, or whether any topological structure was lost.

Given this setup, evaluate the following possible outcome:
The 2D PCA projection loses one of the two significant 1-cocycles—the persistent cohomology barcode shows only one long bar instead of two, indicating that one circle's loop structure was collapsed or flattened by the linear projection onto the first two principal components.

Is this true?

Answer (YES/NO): YES